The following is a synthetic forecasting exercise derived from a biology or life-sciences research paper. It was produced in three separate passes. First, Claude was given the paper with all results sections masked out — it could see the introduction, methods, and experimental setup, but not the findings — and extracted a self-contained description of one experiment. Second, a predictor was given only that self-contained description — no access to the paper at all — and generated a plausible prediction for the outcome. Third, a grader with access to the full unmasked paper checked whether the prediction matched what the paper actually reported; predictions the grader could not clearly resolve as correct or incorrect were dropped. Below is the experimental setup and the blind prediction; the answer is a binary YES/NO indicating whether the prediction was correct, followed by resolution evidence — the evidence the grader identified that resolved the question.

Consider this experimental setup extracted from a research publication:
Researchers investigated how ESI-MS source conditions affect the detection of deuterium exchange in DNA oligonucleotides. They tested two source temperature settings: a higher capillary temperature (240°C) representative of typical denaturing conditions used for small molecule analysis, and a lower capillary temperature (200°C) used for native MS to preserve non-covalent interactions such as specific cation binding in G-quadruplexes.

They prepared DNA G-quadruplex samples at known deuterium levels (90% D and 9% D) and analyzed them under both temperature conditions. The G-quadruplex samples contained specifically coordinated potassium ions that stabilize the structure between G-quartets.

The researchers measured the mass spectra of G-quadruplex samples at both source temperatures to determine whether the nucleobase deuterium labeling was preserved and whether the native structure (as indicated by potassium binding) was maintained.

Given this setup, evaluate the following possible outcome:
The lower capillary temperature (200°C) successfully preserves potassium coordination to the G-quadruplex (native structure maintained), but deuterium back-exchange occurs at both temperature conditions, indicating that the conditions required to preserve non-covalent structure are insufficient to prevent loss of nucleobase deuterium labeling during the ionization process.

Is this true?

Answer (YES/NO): NO